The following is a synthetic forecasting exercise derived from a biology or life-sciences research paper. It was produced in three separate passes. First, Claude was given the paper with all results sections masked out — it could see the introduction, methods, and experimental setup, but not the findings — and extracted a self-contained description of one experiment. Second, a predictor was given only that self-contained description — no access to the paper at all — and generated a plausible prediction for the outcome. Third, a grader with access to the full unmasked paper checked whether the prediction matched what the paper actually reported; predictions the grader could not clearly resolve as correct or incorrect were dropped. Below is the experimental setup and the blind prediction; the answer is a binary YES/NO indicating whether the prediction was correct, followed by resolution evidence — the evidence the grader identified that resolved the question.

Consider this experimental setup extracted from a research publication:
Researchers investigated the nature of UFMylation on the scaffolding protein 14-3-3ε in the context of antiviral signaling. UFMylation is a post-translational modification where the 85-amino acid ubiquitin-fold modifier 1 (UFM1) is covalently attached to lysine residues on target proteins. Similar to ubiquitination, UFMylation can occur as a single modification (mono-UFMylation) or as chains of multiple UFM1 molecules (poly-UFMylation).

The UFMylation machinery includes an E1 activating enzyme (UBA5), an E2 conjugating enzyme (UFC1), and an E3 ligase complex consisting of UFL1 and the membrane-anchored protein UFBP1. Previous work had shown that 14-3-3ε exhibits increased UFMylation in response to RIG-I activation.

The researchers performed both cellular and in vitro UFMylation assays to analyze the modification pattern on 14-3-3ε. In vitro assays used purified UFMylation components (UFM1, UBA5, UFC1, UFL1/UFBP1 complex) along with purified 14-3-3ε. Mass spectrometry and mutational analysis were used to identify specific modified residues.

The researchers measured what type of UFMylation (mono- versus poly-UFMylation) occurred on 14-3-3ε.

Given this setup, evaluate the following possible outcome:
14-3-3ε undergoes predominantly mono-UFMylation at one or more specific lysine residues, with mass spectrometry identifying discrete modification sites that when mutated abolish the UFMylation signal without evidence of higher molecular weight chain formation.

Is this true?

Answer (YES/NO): YES